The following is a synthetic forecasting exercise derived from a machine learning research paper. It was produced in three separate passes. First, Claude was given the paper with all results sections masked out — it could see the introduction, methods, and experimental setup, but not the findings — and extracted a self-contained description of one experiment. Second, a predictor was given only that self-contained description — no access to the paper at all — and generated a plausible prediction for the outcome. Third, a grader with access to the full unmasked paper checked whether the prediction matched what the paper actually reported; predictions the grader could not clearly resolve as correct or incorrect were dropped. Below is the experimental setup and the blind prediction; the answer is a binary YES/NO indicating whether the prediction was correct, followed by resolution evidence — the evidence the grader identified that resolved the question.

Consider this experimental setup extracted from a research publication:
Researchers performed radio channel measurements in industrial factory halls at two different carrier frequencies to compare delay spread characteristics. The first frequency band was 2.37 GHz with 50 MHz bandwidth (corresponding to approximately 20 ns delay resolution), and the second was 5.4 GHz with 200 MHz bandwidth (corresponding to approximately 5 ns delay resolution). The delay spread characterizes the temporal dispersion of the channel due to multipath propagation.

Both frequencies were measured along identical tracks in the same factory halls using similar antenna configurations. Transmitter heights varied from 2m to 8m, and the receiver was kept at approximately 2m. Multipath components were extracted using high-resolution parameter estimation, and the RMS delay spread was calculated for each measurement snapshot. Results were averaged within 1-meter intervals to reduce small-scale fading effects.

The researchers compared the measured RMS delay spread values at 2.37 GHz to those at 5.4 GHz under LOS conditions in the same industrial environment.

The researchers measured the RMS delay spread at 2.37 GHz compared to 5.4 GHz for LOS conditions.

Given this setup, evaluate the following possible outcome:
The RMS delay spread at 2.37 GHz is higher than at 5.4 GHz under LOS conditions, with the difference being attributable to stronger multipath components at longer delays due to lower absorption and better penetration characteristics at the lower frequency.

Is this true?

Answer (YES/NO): NO